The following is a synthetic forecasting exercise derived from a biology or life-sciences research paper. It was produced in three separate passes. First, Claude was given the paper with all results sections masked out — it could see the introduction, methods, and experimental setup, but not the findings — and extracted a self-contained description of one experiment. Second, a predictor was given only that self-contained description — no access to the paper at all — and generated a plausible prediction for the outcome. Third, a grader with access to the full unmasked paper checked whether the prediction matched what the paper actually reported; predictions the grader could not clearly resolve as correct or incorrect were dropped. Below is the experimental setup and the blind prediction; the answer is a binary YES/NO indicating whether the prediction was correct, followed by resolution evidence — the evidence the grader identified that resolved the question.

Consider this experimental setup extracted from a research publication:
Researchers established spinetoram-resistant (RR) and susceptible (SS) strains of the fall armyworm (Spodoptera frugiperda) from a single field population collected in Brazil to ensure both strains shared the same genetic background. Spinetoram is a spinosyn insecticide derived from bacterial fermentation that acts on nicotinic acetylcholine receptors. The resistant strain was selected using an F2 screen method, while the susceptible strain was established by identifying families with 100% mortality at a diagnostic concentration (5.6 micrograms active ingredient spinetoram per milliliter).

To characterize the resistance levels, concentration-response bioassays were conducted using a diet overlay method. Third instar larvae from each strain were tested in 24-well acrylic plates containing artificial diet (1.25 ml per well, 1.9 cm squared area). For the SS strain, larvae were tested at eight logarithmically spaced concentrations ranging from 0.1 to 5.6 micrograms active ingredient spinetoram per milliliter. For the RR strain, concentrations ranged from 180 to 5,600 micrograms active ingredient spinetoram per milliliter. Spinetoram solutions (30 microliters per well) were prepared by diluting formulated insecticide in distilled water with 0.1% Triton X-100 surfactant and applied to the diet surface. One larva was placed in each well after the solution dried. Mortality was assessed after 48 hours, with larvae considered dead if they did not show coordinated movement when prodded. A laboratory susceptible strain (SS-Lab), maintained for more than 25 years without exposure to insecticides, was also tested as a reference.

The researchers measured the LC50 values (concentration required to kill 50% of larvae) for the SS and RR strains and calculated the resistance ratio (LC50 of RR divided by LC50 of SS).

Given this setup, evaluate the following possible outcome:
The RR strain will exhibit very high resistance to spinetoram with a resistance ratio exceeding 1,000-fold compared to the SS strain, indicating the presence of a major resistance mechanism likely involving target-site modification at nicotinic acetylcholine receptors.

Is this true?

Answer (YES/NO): NO